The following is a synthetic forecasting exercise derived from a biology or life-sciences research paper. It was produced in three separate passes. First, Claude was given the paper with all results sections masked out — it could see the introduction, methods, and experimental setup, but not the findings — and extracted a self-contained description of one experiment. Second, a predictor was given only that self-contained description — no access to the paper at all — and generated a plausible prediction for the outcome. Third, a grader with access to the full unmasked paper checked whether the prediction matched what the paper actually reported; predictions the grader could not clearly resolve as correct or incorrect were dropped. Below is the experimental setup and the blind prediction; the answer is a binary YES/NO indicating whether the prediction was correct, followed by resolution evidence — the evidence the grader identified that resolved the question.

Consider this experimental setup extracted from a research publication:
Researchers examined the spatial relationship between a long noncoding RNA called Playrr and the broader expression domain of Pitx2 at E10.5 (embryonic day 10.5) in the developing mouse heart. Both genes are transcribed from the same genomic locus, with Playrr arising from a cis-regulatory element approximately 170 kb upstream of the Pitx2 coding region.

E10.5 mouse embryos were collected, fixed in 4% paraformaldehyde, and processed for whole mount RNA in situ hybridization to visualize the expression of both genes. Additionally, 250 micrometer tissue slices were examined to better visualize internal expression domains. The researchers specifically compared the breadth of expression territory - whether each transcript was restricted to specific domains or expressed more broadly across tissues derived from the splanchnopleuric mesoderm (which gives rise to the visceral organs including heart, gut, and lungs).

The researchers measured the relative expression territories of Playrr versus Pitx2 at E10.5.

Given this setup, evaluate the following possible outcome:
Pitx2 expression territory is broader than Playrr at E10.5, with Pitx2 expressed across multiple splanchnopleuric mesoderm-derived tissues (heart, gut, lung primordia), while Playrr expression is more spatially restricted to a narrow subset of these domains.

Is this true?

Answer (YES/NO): YES